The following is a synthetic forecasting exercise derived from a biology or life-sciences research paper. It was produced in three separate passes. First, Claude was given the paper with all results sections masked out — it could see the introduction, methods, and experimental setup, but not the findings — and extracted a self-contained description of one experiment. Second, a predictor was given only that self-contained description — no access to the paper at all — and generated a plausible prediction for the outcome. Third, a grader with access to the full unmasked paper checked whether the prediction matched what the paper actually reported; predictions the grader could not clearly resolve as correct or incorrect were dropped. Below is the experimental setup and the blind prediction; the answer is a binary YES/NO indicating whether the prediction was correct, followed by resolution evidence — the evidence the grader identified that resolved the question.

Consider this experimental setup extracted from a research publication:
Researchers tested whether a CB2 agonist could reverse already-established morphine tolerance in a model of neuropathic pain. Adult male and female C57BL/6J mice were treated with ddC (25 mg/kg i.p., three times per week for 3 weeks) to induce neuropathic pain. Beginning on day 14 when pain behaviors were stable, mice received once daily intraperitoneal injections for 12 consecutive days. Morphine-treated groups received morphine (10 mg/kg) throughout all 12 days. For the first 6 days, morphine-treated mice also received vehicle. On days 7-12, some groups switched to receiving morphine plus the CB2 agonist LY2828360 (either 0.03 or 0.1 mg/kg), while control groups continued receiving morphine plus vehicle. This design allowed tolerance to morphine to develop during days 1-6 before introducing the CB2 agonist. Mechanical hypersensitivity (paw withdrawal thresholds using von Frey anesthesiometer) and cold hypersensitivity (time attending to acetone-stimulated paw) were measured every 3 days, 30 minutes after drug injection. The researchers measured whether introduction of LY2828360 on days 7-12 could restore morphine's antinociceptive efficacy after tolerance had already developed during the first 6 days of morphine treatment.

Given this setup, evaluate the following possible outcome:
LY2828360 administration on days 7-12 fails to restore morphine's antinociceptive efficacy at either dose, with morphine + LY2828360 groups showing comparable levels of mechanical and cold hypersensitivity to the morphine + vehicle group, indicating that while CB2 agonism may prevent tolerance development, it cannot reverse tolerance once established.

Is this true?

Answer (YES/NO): NO